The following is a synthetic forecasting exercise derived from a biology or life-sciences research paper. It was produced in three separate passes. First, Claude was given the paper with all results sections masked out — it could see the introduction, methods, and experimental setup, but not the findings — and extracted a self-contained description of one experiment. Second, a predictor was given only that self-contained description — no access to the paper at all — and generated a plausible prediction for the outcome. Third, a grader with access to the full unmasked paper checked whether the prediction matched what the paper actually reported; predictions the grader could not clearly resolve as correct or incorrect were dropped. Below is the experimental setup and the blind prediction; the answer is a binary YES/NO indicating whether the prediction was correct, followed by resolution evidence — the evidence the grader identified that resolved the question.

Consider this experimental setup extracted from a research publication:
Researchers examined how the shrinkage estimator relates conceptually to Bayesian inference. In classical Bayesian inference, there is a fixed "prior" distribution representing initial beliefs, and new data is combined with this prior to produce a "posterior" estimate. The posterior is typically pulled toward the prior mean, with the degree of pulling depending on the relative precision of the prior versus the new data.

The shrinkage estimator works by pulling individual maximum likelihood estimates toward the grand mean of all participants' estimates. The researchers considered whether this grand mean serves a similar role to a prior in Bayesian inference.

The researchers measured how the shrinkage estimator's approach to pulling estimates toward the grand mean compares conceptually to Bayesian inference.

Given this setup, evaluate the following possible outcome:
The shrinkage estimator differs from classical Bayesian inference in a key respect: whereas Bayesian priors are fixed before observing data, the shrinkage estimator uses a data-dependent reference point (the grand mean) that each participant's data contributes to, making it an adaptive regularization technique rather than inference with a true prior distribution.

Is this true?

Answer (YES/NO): NO